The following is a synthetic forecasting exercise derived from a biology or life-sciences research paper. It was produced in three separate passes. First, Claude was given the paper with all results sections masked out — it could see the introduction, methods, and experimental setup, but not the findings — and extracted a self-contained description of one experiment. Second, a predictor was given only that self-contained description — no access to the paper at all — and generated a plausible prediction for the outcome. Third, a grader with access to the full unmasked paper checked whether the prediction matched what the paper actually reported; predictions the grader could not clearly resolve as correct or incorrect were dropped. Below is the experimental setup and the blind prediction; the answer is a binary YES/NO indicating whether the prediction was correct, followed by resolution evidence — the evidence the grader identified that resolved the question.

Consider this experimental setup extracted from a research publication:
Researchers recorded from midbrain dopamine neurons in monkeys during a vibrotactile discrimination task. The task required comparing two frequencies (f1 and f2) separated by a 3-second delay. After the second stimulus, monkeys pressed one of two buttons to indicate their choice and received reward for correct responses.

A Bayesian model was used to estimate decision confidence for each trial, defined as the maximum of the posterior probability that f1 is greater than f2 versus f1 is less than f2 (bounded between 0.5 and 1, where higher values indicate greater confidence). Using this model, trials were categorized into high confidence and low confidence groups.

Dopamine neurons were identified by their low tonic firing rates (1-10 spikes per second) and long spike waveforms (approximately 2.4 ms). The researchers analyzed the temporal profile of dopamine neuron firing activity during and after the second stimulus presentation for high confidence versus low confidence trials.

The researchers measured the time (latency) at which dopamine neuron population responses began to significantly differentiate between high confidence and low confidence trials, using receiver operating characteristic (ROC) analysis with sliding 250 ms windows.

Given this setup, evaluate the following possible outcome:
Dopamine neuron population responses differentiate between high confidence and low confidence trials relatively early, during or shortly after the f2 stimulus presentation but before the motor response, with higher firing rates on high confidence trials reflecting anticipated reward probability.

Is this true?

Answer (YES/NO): YES